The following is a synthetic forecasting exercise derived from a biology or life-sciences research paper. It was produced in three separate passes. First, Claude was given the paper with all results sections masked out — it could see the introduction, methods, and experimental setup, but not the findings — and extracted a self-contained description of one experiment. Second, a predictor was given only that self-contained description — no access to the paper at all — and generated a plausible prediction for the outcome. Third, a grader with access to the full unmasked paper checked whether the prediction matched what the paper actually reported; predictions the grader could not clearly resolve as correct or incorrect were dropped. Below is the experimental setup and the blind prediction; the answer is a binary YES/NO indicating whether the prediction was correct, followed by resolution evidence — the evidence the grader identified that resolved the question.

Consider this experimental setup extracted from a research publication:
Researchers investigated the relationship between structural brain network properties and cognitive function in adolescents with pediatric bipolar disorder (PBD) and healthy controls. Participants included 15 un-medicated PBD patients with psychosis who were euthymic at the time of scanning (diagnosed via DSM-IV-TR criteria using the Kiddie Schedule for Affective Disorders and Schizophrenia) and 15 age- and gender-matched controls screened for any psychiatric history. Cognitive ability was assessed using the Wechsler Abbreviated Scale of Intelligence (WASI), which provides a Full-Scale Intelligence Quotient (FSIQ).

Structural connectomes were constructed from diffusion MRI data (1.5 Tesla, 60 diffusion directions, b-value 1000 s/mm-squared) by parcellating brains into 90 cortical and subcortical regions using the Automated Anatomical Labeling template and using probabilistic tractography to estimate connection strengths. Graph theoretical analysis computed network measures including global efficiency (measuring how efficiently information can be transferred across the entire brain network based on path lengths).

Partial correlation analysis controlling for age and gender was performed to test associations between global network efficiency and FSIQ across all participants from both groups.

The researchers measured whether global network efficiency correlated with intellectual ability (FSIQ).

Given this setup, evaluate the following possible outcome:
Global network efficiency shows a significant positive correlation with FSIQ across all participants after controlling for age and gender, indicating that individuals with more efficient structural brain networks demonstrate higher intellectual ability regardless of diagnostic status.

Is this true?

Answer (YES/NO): NO